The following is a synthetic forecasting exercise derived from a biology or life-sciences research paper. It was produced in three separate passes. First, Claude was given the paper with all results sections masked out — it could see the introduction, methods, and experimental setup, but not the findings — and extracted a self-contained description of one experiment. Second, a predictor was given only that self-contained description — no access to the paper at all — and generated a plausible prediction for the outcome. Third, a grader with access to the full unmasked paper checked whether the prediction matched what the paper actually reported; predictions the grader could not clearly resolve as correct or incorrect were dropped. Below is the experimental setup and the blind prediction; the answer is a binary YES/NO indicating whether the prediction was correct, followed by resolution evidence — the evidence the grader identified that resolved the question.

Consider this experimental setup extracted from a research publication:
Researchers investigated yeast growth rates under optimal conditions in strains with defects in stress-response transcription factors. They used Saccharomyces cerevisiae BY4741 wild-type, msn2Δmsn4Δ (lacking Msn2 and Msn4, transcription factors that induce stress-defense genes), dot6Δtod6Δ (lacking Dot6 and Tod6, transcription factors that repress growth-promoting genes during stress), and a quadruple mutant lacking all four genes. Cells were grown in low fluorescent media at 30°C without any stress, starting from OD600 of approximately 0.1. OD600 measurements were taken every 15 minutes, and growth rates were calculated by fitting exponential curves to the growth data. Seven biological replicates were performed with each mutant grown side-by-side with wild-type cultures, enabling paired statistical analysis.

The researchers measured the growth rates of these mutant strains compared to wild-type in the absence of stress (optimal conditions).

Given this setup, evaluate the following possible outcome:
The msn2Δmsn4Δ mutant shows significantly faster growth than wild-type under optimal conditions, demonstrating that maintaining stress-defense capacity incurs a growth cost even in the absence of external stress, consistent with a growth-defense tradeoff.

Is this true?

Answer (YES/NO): NO